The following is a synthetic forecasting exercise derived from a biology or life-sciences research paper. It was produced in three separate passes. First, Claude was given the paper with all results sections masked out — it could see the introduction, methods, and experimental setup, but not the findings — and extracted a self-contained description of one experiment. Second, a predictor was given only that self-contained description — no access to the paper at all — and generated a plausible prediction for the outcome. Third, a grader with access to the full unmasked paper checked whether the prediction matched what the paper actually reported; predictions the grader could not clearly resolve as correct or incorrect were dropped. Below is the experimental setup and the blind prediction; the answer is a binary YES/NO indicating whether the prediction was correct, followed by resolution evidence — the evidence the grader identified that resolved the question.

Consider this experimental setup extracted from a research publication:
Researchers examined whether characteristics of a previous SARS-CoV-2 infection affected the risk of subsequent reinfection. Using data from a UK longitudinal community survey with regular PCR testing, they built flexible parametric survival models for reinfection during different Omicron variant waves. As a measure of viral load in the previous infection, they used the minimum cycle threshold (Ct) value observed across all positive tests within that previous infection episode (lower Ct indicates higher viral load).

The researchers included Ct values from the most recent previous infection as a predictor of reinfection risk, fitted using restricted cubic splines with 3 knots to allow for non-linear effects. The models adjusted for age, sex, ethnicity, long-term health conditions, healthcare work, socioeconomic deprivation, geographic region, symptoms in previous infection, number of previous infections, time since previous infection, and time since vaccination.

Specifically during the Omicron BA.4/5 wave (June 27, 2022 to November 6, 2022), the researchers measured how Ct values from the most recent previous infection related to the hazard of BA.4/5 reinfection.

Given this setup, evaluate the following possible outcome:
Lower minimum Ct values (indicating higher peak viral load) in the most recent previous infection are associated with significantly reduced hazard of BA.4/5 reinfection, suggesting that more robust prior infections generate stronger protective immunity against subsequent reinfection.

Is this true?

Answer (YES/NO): NO